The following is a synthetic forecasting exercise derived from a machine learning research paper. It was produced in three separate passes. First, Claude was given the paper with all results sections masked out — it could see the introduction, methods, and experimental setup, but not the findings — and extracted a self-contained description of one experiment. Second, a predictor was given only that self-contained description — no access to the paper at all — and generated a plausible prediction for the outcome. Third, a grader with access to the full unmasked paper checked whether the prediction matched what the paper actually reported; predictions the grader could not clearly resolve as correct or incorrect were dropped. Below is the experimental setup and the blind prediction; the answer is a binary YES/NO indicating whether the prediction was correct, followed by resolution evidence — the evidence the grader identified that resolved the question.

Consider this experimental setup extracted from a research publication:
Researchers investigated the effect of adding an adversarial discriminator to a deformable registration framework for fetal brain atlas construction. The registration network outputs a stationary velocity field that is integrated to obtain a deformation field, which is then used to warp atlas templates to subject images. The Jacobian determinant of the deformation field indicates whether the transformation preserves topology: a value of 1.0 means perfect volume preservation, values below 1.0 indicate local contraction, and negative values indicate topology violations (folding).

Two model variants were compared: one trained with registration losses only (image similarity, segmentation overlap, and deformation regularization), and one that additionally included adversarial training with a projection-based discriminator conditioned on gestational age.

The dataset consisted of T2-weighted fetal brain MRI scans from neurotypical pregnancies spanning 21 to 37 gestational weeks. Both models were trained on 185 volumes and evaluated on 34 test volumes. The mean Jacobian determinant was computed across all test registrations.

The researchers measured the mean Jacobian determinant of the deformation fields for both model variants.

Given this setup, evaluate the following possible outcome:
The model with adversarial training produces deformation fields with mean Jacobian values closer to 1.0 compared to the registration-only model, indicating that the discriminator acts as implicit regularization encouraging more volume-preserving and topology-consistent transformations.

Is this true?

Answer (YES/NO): NO